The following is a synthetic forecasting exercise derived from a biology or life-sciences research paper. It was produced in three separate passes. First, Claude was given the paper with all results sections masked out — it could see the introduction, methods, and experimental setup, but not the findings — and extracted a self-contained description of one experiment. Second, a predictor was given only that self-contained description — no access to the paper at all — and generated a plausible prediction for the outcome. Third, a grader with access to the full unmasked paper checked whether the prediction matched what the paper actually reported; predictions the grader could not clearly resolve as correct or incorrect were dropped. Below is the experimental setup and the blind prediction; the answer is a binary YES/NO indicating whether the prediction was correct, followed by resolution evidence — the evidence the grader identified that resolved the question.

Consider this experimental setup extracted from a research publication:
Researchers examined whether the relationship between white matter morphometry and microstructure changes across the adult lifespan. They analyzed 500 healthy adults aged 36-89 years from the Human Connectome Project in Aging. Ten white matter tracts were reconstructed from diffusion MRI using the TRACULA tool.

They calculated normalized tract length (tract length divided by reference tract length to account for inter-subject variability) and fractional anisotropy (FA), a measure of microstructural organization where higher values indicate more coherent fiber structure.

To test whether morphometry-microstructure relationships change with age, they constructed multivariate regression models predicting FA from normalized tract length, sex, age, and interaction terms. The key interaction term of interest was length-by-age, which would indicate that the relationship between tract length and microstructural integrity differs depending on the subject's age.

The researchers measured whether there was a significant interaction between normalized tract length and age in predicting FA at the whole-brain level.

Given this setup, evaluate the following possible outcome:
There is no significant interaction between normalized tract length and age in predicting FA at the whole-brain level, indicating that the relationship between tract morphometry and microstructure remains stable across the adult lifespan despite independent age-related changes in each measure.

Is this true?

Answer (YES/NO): YES